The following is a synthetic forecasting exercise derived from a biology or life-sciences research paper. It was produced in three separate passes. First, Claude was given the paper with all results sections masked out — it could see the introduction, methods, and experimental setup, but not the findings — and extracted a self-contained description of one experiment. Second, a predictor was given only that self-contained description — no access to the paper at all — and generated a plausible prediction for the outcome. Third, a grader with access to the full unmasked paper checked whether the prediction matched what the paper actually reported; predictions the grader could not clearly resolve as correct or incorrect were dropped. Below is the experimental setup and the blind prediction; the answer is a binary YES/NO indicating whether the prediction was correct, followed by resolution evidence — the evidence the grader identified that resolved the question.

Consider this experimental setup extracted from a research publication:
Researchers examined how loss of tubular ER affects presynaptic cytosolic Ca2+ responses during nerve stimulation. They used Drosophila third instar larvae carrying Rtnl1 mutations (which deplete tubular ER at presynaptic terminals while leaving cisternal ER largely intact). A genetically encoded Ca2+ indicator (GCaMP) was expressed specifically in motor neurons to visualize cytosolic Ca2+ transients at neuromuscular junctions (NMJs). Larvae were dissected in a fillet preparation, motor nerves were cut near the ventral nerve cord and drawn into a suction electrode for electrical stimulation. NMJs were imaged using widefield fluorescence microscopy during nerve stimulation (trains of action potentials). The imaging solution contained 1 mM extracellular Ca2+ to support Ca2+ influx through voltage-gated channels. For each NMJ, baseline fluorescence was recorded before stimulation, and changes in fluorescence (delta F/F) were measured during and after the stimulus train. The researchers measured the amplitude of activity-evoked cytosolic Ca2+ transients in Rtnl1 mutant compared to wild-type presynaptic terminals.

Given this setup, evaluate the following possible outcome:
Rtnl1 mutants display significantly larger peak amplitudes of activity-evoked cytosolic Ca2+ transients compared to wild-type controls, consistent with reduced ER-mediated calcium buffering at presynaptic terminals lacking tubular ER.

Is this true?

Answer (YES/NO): NO